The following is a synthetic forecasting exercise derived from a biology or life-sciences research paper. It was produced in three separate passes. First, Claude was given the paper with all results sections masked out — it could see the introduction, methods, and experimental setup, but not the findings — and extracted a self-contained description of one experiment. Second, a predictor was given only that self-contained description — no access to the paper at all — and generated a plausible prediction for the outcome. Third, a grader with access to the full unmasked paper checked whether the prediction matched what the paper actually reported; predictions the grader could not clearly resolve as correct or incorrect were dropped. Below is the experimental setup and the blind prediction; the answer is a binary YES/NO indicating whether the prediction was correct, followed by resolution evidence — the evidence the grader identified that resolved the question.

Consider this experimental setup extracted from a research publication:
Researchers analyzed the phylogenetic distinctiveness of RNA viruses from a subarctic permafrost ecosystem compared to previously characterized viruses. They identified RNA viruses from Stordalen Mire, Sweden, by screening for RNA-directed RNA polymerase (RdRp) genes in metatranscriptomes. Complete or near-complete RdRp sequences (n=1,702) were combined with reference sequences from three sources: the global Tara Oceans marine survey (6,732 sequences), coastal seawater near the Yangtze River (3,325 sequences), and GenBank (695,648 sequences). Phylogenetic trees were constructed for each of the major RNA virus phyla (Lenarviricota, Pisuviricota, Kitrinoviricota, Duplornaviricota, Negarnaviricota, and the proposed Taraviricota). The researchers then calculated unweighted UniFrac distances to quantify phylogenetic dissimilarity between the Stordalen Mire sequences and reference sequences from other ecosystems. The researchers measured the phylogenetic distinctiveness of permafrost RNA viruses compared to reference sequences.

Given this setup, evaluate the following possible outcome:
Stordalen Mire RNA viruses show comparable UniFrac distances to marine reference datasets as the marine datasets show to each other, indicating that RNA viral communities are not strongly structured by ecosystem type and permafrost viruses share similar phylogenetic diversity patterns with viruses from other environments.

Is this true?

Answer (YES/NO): NO